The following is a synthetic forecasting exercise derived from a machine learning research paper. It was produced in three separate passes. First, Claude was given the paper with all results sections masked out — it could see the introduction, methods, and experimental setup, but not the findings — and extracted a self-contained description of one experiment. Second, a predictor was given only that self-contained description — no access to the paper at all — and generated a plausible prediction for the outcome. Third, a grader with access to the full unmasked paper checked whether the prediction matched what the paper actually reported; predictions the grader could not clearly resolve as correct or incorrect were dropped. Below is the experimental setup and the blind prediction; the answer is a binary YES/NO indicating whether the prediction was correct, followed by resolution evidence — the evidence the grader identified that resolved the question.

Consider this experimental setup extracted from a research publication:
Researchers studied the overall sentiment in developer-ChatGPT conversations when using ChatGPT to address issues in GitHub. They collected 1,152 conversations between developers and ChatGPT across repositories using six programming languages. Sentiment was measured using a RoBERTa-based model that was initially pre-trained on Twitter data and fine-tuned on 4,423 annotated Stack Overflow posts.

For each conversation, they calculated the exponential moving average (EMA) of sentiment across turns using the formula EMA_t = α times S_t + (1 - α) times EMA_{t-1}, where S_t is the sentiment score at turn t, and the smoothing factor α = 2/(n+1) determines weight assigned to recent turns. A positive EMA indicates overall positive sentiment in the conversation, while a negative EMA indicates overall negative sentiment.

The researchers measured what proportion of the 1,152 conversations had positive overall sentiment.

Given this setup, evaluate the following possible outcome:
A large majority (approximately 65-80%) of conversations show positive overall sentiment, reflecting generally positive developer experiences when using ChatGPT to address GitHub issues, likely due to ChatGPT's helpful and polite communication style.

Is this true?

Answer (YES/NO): NO